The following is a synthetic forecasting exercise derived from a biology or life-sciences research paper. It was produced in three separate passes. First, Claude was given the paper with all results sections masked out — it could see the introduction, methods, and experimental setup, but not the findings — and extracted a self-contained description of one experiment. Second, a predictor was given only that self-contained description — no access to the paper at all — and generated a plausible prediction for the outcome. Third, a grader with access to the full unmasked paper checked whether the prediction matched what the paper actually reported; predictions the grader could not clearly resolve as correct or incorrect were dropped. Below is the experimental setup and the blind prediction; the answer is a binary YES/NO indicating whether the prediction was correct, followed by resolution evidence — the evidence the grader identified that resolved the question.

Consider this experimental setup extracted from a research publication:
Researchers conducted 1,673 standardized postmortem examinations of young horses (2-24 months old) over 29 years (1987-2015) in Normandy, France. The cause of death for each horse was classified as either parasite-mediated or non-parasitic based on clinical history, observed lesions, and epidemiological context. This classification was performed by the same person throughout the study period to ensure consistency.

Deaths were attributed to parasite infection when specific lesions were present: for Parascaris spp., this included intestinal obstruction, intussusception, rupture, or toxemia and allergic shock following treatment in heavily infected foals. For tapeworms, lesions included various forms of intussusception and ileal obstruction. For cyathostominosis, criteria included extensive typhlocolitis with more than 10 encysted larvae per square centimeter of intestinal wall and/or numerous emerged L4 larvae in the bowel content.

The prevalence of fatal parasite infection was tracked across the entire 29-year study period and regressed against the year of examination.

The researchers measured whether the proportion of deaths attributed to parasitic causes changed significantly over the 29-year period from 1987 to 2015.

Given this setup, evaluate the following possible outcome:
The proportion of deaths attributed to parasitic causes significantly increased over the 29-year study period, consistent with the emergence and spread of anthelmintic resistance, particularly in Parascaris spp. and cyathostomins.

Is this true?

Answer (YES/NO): NO